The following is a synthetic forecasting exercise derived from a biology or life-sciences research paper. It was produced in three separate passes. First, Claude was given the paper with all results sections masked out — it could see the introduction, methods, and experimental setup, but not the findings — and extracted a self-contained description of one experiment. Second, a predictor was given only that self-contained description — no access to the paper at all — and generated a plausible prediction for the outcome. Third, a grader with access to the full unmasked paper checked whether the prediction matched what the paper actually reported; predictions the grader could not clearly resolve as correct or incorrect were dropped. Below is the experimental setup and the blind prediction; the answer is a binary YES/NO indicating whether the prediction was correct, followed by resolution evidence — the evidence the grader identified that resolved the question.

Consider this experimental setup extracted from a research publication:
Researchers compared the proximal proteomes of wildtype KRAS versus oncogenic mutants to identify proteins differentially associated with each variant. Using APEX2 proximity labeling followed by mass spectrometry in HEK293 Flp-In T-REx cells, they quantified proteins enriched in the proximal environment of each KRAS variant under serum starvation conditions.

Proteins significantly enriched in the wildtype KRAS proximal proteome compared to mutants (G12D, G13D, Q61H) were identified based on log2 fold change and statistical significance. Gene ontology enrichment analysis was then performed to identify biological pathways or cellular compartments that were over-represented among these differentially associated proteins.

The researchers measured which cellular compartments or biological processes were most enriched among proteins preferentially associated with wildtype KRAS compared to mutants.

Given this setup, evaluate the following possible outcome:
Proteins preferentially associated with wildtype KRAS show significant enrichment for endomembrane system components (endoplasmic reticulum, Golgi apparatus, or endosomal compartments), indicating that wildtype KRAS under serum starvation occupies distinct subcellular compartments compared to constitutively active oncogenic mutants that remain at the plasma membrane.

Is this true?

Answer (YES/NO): NO